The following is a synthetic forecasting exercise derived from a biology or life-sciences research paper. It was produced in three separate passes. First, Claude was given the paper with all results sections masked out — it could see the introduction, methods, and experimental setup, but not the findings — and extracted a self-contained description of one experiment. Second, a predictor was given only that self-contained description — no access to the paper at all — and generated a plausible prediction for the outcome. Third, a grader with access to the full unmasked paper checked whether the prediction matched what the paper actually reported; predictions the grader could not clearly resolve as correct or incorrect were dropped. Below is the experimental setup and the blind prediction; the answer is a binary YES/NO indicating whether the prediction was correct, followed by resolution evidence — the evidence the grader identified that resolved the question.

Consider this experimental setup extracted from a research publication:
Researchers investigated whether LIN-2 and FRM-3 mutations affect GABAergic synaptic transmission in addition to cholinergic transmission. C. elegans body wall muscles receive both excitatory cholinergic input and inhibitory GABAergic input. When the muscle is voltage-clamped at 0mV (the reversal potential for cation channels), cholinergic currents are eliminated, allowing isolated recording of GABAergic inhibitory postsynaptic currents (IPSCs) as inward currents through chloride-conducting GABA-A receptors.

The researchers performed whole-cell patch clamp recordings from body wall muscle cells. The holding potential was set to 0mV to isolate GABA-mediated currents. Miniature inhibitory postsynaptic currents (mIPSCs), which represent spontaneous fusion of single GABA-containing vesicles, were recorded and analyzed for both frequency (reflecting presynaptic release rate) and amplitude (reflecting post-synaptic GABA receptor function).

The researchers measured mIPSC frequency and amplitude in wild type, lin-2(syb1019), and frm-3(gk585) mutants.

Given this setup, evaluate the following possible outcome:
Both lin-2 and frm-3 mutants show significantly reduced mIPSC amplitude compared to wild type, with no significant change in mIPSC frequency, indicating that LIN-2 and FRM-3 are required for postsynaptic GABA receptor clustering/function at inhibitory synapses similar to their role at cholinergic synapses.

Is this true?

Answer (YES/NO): NO